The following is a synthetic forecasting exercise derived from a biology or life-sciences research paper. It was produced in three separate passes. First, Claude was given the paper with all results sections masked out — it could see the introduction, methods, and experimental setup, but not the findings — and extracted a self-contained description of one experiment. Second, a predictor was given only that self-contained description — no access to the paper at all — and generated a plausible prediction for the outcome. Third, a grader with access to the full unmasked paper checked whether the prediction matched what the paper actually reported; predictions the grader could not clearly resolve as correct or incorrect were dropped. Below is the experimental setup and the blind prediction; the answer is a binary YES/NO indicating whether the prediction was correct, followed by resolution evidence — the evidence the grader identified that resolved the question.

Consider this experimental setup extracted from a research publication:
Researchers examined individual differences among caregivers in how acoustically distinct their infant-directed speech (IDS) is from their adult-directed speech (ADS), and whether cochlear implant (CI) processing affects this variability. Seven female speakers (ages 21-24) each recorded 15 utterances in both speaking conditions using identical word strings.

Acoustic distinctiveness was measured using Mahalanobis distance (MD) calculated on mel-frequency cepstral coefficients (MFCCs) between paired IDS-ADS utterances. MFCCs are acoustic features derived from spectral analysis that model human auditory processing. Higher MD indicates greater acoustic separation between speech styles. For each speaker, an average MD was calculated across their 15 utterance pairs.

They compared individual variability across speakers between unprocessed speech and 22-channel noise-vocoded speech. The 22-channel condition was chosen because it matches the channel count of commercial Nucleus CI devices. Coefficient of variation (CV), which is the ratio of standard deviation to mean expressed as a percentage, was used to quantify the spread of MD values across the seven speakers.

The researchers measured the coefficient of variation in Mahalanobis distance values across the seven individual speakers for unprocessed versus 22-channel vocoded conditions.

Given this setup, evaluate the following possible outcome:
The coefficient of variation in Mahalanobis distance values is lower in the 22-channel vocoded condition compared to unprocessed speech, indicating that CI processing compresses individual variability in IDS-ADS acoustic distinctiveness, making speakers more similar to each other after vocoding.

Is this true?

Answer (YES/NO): YES